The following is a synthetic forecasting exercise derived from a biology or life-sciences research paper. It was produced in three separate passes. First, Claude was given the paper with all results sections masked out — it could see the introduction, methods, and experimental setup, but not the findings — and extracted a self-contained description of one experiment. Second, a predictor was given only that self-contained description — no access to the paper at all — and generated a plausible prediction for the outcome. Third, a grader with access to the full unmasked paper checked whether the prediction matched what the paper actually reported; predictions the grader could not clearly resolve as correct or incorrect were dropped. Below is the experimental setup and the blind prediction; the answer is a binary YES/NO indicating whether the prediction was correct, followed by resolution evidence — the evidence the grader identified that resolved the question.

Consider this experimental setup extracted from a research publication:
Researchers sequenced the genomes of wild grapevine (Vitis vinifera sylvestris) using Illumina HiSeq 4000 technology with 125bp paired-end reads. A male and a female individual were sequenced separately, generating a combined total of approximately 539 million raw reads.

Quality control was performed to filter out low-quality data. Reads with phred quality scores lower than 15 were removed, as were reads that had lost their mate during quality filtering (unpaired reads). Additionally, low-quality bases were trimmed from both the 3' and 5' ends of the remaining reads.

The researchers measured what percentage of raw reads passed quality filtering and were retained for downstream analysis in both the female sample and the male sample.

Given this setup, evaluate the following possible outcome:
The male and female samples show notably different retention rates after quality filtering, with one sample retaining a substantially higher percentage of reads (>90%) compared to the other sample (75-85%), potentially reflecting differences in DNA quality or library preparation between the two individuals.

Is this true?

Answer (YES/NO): NO